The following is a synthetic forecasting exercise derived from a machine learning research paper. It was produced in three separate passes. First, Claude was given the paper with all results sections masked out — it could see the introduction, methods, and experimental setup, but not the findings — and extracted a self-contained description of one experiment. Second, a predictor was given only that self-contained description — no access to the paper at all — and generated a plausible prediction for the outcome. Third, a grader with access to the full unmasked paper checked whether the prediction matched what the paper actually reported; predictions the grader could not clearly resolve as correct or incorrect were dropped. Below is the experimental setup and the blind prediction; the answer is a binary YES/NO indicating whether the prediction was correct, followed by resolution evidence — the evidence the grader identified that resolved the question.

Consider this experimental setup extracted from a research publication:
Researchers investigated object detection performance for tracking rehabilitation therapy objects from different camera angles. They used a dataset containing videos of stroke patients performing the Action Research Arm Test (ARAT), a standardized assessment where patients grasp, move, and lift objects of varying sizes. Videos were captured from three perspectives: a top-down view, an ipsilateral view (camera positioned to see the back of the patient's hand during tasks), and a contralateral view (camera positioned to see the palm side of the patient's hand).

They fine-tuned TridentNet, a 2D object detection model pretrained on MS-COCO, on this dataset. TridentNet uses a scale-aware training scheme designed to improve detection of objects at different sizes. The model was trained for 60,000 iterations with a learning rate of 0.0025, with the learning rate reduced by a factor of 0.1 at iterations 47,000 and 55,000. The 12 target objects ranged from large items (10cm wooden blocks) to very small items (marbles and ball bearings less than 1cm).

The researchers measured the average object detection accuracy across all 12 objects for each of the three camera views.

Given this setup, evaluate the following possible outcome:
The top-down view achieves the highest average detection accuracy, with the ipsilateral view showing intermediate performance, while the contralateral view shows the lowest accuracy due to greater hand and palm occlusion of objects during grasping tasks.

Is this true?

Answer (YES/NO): NO